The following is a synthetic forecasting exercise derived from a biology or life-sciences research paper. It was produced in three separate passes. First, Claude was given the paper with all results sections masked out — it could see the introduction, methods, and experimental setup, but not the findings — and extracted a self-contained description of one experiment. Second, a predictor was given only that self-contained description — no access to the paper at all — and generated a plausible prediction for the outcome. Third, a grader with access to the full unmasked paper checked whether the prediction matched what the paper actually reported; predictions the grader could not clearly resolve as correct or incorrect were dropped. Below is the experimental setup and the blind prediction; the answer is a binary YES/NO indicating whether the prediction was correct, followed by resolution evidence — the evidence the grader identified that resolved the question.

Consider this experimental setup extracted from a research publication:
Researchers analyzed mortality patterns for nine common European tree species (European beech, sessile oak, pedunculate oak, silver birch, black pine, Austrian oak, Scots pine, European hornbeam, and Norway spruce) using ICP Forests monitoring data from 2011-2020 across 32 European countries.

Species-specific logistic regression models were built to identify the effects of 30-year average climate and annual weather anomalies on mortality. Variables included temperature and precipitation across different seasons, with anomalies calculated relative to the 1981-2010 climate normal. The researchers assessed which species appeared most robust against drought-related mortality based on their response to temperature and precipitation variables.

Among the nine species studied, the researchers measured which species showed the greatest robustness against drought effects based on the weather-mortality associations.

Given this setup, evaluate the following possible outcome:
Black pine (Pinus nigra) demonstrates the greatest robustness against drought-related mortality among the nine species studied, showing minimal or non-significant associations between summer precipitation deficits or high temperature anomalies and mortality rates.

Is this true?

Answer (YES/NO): NO